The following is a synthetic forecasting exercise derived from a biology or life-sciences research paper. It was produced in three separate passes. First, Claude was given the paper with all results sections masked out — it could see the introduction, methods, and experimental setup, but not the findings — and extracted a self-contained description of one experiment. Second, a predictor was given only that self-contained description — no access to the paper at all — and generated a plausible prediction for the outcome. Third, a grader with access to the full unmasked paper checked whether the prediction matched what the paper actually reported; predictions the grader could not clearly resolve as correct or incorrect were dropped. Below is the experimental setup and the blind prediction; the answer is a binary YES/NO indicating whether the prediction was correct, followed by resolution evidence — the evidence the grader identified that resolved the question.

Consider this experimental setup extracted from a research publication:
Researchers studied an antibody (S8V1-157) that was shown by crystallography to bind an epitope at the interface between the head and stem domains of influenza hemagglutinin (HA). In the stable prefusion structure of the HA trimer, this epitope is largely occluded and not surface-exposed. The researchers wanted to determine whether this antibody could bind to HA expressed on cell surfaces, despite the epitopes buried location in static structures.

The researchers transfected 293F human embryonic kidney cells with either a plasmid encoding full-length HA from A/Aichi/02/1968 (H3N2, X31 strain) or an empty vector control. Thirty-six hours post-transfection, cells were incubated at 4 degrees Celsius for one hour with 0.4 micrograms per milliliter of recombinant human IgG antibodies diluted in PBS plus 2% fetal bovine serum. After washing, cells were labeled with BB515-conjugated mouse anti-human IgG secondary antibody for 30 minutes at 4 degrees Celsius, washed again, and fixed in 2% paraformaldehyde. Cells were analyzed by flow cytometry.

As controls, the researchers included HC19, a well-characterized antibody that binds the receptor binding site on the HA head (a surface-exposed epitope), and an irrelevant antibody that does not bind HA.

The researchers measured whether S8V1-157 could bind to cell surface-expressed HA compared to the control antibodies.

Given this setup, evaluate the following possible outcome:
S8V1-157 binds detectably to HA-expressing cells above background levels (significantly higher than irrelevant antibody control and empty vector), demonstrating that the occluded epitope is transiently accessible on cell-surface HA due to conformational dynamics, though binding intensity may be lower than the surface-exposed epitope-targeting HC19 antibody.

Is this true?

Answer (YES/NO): YES